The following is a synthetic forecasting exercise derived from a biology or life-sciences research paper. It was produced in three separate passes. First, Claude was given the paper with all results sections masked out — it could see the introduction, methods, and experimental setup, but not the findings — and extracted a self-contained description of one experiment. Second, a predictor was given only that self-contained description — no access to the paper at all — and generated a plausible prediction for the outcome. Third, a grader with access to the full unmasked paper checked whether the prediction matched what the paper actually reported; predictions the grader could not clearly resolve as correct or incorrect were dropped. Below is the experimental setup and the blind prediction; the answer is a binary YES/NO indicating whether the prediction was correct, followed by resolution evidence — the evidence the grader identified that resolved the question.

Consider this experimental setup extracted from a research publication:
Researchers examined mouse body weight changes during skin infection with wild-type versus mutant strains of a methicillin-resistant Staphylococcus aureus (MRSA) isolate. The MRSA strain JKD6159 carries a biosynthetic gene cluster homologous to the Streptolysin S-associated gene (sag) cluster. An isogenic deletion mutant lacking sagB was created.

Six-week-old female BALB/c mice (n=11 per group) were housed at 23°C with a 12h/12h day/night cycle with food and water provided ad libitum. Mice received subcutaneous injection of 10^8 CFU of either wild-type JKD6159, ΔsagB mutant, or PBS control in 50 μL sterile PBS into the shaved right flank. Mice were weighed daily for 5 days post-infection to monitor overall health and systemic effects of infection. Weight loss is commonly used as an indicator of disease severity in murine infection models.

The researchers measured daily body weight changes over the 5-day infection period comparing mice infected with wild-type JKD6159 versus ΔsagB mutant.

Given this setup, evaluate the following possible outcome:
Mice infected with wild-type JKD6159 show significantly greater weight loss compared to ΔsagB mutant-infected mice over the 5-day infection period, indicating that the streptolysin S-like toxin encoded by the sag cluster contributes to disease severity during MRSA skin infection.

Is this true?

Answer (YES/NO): NO